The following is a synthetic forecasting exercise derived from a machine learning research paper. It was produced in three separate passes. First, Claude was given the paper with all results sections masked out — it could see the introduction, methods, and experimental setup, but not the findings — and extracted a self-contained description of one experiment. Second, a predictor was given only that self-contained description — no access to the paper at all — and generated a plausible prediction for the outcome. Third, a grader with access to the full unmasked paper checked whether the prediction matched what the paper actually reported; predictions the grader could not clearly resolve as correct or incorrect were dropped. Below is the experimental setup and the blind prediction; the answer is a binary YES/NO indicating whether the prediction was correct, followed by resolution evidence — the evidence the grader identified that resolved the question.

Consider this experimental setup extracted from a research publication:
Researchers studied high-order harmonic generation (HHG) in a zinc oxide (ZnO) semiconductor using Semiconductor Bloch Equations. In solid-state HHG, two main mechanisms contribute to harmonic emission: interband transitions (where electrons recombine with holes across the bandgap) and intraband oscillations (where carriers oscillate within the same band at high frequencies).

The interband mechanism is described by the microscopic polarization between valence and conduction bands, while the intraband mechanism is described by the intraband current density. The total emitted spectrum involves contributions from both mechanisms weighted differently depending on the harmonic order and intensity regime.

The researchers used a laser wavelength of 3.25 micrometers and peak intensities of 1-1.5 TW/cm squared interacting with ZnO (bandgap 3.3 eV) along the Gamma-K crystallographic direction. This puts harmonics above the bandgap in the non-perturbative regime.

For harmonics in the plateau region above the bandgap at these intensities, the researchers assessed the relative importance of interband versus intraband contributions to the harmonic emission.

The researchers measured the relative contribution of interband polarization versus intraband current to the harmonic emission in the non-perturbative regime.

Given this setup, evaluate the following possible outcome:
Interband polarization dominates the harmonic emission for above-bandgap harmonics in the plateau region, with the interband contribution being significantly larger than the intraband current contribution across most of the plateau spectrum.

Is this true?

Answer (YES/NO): YES